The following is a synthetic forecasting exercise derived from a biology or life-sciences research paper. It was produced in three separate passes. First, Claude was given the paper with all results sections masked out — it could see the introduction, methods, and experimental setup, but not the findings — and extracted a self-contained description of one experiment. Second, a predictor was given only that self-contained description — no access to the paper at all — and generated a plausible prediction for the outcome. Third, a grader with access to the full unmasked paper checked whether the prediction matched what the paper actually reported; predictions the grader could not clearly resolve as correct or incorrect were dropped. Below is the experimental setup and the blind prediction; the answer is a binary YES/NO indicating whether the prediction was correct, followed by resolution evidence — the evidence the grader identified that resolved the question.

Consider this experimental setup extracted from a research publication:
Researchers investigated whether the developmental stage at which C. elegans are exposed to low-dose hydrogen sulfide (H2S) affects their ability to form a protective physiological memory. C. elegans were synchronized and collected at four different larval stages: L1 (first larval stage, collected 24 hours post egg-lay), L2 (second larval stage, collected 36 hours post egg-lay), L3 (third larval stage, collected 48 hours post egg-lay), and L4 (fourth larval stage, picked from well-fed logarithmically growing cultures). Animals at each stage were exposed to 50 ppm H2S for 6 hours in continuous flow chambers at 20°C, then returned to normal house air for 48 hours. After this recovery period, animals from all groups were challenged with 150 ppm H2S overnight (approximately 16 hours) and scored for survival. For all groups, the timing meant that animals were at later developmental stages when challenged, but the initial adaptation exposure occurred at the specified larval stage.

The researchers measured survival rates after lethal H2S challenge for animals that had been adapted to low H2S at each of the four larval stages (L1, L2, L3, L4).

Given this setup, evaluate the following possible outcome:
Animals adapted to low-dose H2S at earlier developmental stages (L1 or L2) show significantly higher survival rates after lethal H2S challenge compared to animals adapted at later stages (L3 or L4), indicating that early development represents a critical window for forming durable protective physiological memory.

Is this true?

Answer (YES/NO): NO